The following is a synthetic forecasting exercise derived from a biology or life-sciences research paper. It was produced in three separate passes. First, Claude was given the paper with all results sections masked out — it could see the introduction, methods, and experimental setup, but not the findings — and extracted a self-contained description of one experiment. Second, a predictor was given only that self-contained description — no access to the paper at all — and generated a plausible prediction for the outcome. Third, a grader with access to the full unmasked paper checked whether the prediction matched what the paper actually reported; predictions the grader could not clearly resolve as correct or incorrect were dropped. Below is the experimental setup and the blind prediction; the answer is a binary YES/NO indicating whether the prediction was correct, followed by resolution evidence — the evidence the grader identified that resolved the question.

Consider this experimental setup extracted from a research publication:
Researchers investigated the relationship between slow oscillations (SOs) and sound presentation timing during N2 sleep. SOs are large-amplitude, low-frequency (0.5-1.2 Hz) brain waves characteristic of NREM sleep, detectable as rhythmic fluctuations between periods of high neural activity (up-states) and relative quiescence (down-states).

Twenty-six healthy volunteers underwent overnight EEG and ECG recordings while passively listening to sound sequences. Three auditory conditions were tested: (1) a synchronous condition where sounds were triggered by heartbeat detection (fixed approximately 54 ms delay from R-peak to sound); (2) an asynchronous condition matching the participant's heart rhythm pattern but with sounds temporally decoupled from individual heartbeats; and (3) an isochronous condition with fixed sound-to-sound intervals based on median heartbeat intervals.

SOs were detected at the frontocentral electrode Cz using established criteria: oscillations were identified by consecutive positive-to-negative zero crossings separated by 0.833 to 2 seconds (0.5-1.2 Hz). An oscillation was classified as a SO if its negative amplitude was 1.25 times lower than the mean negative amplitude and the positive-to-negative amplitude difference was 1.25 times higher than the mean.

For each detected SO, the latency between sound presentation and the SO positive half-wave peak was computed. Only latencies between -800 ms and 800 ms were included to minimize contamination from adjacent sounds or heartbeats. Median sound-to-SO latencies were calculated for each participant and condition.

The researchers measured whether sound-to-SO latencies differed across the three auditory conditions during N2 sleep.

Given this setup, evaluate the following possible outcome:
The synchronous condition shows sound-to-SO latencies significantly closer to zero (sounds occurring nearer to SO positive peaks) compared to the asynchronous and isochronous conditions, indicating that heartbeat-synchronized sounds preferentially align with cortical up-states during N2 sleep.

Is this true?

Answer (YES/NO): NO